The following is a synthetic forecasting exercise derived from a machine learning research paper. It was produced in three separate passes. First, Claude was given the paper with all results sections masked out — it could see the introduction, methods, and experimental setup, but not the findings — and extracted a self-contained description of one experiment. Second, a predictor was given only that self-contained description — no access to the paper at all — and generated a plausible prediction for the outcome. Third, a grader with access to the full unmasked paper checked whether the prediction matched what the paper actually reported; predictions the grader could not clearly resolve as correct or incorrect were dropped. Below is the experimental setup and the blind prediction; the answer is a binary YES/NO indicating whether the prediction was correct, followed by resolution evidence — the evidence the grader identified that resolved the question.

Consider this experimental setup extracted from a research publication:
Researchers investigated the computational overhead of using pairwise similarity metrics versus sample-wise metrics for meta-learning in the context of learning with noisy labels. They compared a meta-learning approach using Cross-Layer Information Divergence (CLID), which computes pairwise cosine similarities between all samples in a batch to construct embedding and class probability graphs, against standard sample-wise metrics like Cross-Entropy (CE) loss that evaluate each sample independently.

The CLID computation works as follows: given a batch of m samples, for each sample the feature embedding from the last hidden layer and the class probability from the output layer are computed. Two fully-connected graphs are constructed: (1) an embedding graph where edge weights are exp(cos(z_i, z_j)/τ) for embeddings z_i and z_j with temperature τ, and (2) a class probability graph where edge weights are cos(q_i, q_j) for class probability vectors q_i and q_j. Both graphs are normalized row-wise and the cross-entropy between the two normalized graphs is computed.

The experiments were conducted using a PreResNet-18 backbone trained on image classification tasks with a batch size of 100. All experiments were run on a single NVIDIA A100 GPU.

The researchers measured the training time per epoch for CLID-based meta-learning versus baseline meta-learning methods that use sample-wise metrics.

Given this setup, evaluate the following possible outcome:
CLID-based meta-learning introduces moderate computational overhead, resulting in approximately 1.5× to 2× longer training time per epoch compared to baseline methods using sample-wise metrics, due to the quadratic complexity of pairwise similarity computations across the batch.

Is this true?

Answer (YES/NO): NO